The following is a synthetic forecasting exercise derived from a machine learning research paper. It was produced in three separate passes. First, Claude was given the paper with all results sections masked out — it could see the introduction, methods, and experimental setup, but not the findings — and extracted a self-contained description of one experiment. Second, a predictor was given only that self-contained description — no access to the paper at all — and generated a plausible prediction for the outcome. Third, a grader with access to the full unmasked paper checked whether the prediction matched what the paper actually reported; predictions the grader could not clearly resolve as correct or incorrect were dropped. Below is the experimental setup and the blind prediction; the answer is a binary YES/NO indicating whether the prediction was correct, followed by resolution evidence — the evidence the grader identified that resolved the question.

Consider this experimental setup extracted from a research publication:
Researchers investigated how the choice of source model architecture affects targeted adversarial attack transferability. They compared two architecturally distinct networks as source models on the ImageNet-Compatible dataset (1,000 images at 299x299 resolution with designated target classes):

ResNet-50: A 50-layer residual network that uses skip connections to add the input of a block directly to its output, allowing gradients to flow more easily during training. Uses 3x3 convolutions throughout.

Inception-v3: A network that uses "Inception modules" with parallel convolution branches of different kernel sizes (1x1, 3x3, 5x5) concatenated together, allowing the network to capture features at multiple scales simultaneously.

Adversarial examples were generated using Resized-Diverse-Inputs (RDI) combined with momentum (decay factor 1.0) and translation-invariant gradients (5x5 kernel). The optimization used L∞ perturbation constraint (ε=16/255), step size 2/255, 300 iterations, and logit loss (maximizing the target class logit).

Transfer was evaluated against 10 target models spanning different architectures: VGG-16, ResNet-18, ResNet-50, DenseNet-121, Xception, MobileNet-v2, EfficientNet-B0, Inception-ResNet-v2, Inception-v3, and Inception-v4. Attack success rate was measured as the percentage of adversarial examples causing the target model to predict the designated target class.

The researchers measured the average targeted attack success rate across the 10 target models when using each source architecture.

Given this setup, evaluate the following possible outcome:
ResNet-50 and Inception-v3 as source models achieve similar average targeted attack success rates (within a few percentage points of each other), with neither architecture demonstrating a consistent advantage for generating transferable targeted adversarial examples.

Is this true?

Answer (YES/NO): NO